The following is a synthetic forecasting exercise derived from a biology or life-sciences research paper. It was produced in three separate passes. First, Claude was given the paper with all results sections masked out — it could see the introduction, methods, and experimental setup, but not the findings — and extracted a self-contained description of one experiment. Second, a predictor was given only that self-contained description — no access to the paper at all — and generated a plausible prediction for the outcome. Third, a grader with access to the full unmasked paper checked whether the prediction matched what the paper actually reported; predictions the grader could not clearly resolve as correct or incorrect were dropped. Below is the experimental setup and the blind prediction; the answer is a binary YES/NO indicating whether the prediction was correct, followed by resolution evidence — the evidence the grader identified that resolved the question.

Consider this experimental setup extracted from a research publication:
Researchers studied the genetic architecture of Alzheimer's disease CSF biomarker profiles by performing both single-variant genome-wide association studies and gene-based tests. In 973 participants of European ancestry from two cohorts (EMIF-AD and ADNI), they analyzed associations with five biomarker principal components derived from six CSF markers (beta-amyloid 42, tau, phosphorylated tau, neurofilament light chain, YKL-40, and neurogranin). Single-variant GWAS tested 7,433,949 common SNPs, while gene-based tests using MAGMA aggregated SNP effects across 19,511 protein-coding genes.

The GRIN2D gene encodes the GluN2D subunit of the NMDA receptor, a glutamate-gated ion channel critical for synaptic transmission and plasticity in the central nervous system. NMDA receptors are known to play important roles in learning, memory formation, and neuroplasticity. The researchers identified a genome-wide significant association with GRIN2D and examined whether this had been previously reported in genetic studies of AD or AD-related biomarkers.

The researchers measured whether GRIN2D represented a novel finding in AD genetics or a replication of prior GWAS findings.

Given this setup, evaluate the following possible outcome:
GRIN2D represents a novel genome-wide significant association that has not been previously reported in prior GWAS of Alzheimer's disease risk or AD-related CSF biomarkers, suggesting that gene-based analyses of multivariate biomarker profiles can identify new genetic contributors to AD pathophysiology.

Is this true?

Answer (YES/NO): YES